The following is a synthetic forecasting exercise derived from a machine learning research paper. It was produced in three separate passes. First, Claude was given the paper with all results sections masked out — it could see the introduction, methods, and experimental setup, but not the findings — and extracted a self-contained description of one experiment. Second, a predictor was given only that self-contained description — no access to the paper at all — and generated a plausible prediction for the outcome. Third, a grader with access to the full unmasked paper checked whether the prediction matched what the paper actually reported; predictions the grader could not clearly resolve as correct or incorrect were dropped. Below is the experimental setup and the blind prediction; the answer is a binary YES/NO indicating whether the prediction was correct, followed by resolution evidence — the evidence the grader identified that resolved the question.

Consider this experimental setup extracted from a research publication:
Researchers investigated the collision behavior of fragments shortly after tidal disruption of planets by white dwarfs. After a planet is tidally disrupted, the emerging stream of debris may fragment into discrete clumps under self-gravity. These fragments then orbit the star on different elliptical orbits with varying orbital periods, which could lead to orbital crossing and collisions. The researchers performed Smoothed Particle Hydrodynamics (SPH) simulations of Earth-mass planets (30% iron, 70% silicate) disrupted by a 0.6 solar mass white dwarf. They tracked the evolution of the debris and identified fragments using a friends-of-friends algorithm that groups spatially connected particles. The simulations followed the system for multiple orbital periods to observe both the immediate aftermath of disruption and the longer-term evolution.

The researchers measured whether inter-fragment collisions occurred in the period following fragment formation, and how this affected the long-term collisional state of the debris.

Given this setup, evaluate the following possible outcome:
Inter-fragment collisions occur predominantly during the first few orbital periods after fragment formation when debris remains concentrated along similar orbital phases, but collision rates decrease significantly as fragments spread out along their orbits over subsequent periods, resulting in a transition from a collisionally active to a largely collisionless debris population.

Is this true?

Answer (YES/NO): YES